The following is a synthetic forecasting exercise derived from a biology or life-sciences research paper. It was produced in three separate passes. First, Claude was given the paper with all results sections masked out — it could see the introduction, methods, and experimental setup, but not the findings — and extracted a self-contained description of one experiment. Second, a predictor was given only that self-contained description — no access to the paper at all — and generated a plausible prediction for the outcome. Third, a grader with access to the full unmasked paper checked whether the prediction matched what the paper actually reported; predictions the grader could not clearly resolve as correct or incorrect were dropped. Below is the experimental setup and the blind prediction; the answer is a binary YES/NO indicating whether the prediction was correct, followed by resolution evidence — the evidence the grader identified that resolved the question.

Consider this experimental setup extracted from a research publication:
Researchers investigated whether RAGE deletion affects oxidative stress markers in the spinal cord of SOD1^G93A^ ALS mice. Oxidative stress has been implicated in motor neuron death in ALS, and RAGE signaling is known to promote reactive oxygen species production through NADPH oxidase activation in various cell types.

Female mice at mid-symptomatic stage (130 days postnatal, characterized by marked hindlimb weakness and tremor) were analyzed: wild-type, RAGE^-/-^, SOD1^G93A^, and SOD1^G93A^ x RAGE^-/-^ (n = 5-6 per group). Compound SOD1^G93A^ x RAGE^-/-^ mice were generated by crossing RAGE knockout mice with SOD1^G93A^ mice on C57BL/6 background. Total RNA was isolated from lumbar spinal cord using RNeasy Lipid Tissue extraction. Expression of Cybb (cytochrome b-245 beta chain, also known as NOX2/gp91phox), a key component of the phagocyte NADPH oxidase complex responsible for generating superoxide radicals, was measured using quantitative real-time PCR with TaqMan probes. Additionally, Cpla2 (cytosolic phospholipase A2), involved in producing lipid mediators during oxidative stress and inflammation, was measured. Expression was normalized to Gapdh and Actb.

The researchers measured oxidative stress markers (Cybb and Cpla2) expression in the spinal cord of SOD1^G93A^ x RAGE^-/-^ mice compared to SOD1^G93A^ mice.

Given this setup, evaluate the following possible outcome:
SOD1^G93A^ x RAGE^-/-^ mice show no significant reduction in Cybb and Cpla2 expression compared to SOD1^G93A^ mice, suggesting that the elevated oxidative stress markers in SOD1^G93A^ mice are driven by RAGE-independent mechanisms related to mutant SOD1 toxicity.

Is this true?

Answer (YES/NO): NO